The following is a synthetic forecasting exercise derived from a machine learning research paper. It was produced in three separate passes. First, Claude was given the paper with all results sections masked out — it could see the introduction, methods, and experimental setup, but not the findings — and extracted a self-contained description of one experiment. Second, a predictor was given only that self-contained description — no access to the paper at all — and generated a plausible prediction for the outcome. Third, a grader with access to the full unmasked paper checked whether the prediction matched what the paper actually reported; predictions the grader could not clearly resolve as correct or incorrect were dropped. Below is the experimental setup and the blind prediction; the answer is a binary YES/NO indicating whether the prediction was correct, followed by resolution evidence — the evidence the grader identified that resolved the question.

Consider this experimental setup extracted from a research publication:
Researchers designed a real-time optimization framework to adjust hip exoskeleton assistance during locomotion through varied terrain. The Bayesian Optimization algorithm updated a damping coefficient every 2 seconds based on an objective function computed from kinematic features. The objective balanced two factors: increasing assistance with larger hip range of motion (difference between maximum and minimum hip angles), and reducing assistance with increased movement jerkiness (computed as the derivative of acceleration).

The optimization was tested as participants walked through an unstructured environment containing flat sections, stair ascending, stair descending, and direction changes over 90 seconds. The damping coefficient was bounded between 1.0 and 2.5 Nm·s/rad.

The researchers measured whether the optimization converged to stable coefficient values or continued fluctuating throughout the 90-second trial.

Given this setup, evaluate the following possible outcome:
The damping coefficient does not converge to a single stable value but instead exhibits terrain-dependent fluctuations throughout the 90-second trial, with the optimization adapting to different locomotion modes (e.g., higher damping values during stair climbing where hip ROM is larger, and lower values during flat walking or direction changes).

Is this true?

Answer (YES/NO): YES